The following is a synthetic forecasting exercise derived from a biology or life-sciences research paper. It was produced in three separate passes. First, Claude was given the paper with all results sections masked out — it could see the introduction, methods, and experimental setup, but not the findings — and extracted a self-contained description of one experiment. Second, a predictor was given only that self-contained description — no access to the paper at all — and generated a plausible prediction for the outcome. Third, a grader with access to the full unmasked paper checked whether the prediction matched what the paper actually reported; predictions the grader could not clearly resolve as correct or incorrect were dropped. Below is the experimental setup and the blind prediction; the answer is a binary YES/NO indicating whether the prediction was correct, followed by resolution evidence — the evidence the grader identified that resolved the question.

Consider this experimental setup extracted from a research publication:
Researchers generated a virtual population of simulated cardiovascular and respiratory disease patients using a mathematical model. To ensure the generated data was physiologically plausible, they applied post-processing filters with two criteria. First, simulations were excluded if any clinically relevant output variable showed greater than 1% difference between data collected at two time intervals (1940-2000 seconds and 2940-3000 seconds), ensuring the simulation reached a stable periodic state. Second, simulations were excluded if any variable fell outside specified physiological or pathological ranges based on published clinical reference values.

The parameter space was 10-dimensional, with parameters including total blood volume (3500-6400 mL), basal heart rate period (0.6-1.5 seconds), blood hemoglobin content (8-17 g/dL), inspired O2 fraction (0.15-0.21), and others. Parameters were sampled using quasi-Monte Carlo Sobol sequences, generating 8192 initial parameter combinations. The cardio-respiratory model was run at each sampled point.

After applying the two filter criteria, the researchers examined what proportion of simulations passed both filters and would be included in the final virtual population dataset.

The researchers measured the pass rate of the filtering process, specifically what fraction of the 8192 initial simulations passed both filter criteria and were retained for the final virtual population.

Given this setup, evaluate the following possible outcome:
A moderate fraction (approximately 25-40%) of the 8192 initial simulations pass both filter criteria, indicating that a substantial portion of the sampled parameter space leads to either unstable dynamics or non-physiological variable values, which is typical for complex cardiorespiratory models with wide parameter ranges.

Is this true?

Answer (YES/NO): NO